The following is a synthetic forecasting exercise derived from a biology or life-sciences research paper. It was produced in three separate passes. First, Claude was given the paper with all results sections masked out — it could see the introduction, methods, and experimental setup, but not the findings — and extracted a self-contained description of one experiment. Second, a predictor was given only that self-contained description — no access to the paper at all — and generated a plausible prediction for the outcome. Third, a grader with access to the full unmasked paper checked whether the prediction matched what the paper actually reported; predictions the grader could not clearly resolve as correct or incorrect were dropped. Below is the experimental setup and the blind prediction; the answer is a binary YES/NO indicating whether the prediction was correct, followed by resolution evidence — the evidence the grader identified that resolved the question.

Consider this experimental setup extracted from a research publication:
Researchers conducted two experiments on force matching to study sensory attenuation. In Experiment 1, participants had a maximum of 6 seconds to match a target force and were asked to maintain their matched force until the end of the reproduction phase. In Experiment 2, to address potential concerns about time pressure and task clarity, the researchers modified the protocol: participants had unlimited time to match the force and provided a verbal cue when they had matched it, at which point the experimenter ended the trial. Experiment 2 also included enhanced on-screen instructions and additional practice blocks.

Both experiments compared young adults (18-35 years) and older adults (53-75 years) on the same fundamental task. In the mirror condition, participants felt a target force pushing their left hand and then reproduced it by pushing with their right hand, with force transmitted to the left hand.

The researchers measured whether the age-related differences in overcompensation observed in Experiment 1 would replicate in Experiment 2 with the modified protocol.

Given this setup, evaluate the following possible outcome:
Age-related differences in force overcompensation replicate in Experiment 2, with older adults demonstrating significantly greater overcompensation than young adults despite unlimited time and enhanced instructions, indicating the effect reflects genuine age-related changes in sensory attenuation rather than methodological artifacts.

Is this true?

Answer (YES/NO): YES